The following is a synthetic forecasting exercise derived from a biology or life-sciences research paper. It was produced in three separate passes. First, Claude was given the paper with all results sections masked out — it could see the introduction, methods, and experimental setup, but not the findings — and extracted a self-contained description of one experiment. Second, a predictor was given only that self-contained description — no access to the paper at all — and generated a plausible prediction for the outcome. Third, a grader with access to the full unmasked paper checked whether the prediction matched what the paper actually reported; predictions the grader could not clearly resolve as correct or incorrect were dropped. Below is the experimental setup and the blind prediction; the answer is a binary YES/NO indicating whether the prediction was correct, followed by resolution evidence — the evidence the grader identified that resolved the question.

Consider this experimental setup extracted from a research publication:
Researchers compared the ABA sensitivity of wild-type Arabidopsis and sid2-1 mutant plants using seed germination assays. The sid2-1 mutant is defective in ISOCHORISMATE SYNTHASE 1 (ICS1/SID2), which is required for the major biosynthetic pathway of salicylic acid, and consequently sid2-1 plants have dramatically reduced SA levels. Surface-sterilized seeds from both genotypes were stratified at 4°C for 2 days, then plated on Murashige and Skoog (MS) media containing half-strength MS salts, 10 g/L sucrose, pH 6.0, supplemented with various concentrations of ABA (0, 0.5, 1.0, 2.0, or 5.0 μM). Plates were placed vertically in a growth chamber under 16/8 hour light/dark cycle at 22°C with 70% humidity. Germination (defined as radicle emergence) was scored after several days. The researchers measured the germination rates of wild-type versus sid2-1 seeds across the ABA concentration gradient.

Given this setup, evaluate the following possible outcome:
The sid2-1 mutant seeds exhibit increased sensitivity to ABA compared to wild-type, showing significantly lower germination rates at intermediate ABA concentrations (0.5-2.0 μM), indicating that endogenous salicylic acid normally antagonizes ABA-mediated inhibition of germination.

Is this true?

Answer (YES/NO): YES